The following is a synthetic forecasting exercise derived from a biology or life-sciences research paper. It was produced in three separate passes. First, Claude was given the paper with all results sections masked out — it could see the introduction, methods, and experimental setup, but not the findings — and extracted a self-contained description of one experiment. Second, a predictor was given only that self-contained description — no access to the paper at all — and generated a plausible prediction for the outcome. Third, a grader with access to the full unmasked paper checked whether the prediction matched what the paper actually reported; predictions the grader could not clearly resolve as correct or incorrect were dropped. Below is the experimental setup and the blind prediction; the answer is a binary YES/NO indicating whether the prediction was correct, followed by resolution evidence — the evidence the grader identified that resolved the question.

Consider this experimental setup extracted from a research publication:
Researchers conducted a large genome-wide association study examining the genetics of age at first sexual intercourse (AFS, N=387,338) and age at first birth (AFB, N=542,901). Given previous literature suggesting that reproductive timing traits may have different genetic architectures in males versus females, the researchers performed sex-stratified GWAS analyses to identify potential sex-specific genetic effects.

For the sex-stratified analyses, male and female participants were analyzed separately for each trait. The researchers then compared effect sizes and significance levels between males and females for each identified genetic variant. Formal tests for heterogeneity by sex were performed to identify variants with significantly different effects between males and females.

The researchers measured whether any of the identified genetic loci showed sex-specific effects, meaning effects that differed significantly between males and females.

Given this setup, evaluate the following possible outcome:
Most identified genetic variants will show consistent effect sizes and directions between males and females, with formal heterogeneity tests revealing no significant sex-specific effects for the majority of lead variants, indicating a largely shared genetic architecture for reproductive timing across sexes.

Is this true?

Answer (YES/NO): YES